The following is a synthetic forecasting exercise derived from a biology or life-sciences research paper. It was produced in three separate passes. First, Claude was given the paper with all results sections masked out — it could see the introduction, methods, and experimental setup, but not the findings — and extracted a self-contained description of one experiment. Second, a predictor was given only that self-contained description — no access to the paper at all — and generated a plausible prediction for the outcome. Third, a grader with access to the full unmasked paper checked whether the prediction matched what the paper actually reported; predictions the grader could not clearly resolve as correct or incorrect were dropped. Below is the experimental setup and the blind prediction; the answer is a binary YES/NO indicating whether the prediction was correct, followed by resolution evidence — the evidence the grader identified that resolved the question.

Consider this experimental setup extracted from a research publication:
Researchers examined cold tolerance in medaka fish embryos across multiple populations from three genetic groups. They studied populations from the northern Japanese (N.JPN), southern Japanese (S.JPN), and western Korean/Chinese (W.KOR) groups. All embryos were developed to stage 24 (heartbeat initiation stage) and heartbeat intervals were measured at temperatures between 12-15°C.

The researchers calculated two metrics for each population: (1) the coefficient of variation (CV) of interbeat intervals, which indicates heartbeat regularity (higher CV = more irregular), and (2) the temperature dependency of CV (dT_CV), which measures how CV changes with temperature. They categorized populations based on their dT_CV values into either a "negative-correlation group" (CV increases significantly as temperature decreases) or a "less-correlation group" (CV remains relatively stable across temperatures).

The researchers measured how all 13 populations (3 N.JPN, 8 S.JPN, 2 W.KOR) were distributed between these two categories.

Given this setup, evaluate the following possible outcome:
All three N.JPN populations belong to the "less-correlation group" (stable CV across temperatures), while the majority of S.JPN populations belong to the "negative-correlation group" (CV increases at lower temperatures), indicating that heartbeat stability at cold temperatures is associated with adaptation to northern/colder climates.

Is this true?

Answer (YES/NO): YES